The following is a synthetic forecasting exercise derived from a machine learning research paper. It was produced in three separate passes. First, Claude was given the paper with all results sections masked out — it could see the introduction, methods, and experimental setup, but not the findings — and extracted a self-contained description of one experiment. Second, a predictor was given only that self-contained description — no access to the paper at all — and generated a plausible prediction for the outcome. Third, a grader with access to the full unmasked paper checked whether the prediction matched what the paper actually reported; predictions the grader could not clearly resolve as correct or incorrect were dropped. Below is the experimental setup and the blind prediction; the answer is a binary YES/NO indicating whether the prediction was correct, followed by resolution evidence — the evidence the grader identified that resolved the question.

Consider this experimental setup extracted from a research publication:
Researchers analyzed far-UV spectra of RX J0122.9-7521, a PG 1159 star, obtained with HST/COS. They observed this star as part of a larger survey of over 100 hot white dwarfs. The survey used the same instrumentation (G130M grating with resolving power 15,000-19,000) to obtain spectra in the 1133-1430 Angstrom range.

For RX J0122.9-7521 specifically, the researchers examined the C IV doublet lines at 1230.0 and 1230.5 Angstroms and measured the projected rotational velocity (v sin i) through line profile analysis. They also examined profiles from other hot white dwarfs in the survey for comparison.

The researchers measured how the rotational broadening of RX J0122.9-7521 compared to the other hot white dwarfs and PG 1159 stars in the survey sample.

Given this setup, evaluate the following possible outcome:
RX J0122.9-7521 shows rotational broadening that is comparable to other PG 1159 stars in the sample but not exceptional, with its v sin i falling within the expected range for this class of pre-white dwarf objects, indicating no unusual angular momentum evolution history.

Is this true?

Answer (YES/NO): NO